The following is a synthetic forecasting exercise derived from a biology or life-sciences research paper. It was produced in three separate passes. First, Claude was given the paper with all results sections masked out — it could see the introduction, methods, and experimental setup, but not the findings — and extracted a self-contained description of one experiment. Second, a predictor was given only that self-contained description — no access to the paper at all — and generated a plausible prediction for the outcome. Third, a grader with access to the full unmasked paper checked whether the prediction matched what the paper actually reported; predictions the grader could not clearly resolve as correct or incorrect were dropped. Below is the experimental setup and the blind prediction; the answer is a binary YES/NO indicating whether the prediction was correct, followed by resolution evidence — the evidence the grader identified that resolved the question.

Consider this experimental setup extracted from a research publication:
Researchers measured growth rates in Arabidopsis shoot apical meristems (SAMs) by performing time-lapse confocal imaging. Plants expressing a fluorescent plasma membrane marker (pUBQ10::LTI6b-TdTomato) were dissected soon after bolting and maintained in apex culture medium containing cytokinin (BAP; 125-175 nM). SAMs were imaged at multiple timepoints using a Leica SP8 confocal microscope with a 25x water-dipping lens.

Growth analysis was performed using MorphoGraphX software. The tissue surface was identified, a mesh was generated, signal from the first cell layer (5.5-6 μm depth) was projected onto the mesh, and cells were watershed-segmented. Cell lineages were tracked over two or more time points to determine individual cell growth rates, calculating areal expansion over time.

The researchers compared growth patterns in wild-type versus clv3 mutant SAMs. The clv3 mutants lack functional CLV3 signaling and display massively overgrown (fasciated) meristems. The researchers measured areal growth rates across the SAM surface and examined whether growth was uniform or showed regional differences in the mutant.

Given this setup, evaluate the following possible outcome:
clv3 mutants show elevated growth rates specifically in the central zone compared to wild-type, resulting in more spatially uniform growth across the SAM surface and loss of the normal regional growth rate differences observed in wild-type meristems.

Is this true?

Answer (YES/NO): NO